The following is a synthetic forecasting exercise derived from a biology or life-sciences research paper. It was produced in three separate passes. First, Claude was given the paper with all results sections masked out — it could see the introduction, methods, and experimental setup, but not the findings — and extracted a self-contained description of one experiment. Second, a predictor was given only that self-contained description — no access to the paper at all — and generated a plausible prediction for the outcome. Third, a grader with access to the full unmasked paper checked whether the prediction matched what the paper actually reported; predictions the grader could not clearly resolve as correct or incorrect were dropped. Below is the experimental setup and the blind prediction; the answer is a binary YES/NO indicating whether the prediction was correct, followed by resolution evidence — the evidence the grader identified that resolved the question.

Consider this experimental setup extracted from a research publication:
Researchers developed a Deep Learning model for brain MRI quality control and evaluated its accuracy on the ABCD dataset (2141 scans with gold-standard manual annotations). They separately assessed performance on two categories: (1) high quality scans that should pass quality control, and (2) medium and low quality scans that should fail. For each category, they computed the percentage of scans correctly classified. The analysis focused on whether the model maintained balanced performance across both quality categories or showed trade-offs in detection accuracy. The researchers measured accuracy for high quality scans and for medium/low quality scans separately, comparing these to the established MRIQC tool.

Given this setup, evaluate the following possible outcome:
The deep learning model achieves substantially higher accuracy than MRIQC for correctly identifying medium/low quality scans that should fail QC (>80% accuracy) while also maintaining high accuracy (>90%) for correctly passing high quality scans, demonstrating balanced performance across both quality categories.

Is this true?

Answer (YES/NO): NO